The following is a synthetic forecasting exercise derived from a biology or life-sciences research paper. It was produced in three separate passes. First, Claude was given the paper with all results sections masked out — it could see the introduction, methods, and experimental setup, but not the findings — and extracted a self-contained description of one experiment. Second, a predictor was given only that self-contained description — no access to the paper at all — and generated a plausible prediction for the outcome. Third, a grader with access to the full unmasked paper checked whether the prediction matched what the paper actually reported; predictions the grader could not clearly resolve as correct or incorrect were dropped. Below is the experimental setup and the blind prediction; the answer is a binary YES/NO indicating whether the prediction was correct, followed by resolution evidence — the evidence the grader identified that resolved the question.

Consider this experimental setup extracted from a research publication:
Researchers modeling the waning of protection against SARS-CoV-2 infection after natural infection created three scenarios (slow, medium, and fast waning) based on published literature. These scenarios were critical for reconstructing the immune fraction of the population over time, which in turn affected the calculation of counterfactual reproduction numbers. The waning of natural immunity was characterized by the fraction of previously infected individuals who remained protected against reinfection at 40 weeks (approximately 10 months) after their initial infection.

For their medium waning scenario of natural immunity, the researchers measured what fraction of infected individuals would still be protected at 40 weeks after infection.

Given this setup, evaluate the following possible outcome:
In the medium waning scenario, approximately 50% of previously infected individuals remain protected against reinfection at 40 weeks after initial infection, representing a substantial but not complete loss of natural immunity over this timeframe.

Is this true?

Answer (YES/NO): NO